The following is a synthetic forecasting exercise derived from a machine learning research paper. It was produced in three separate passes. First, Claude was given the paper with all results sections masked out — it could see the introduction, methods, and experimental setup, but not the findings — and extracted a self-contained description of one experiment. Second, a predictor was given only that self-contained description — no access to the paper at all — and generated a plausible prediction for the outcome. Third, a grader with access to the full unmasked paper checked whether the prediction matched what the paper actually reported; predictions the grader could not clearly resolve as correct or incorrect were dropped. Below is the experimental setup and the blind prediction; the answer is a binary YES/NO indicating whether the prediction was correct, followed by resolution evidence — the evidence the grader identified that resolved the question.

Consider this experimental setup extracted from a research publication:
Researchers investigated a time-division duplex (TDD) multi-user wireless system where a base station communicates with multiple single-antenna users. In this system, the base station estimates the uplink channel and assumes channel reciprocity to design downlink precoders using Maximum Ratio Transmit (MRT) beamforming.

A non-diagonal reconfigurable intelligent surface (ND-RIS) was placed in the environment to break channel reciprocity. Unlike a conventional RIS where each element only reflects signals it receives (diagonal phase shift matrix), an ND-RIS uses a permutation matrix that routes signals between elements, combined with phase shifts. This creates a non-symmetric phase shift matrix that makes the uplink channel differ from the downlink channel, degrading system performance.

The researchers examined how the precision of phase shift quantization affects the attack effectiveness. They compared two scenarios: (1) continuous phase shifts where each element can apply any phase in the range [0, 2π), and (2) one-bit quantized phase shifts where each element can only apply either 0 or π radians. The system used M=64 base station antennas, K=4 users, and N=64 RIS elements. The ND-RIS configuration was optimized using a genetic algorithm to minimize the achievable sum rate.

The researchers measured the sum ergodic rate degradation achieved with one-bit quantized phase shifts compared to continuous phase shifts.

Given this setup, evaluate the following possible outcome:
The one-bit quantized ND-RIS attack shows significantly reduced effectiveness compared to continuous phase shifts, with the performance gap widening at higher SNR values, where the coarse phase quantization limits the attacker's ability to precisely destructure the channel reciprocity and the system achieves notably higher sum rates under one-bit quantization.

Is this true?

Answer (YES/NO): NO